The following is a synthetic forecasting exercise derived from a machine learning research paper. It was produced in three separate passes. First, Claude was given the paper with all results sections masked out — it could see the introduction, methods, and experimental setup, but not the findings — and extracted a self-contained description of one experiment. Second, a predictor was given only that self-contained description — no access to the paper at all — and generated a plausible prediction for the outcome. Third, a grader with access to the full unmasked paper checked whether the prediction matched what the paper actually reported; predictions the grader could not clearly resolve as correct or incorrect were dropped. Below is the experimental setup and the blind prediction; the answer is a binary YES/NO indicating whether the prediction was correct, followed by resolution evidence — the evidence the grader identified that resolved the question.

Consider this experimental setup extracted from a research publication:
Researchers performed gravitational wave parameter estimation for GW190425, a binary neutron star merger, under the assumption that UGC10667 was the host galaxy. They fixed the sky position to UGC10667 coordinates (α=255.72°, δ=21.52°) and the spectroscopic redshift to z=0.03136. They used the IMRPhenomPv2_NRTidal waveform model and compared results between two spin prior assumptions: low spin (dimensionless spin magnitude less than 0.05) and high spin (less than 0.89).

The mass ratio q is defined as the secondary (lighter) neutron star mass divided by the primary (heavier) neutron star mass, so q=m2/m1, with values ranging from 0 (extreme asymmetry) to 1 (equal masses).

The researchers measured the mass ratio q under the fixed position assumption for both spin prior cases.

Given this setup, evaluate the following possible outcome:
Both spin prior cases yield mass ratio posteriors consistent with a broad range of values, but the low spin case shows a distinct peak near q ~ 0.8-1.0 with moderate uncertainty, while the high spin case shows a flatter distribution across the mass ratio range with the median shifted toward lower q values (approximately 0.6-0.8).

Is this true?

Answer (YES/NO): YES